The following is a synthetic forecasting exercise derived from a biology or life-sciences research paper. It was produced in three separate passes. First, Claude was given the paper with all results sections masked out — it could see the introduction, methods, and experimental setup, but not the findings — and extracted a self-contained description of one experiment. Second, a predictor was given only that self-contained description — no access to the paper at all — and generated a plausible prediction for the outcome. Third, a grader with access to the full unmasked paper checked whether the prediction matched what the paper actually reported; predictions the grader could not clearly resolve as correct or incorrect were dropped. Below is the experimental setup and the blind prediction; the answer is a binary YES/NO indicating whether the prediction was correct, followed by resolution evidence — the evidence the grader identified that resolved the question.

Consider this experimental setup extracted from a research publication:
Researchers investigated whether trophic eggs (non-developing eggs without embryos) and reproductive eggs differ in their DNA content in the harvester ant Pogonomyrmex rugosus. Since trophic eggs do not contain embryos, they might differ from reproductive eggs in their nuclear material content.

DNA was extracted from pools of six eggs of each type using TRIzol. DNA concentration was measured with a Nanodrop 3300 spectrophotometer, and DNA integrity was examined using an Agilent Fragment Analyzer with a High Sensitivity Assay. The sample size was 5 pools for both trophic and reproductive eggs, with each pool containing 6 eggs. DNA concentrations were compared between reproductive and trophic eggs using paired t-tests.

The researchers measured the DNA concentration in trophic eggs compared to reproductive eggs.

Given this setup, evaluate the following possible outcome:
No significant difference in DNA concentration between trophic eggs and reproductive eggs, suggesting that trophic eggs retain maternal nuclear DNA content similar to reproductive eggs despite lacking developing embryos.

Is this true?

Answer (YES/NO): NO